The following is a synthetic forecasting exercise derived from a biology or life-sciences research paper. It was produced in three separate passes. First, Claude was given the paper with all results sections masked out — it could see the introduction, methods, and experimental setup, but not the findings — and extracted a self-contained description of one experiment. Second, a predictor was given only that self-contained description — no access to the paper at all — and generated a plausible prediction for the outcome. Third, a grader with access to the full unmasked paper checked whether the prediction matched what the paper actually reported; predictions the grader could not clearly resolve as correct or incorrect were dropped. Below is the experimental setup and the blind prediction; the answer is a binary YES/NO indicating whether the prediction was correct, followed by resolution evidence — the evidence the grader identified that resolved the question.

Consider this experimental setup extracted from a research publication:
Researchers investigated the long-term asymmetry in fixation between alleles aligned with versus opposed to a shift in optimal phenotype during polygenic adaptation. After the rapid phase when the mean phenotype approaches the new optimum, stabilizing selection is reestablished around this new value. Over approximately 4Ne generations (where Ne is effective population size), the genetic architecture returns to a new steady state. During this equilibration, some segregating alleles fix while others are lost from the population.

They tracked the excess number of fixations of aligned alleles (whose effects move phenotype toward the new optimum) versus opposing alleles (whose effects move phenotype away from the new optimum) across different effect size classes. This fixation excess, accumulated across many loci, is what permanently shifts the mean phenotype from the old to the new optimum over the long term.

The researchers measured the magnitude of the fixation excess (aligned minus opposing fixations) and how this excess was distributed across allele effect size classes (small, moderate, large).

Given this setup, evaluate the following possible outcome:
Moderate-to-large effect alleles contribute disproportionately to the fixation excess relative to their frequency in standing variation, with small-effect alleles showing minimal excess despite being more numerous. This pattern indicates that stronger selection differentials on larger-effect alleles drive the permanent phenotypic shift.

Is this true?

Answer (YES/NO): NO